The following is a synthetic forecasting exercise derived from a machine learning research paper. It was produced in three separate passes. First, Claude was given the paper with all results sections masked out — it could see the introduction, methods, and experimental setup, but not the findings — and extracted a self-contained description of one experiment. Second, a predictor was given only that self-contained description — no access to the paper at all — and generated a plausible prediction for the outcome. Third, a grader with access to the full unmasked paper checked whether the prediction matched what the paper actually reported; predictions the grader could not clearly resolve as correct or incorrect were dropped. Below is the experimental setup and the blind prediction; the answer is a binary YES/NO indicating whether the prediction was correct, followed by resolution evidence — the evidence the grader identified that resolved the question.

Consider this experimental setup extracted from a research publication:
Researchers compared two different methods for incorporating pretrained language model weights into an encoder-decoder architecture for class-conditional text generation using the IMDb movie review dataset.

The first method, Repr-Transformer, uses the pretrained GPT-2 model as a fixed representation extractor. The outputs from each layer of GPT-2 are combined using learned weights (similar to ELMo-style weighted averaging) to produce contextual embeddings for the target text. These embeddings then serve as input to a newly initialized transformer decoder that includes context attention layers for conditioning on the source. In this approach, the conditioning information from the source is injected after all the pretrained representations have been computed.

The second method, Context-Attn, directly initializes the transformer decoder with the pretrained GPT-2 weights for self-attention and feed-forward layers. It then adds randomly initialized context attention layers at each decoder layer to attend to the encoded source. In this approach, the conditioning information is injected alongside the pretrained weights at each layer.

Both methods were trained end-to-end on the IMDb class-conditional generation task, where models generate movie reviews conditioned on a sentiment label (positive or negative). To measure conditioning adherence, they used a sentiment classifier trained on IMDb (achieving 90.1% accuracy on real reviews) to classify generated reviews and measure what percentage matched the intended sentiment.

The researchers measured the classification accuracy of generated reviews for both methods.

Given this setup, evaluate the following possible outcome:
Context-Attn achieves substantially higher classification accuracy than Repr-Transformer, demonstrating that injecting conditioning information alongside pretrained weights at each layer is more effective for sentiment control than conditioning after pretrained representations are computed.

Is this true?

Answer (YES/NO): YES